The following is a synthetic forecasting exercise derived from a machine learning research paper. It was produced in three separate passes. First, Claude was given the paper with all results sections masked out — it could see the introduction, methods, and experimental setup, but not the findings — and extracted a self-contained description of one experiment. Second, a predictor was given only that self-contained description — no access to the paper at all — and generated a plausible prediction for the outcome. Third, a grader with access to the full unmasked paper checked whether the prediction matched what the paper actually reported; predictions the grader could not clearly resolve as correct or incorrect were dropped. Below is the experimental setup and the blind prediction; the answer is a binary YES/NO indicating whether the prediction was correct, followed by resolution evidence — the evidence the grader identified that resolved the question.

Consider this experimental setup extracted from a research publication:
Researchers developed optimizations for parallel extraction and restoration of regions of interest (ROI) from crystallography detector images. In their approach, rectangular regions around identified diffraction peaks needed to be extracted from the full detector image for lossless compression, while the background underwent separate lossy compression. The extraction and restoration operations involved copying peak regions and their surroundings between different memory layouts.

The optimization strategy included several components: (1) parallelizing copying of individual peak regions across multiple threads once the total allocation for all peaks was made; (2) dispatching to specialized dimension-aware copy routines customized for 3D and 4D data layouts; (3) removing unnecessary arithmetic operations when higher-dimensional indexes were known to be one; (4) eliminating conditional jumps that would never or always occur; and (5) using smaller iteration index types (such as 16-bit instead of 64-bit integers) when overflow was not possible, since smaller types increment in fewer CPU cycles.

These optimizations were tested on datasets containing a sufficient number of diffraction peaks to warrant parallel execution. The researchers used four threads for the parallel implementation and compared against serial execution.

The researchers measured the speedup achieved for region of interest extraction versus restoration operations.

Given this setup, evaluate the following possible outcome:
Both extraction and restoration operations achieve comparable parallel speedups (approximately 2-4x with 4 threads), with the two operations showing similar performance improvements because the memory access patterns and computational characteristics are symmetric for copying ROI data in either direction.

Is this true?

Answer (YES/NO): NO